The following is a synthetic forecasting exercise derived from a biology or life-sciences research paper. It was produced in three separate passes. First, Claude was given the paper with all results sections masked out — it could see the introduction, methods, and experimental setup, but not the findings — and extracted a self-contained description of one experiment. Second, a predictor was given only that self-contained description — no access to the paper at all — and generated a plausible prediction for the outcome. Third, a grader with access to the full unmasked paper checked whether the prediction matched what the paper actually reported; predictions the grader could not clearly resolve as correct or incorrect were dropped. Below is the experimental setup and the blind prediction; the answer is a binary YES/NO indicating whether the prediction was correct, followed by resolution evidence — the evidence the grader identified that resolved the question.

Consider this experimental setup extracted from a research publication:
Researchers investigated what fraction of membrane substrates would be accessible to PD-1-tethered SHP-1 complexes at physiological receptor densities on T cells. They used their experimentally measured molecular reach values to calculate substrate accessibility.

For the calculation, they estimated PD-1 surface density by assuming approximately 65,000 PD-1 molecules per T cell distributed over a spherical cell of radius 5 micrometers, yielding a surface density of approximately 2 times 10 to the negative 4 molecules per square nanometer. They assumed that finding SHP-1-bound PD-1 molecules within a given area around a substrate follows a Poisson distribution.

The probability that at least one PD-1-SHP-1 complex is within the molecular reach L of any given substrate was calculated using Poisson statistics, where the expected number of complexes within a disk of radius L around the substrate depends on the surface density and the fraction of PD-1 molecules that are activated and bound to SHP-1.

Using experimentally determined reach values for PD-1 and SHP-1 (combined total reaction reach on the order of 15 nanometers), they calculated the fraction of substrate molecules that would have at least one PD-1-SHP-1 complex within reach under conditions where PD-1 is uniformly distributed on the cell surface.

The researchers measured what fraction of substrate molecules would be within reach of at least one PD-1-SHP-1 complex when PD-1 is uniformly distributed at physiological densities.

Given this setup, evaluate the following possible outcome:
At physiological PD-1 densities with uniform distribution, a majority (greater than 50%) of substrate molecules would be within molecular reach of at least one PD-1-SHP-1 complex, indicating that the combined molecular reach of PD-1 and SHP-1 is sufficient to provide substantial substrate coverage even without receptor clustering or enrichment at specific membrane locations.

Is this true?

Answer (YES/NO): NO